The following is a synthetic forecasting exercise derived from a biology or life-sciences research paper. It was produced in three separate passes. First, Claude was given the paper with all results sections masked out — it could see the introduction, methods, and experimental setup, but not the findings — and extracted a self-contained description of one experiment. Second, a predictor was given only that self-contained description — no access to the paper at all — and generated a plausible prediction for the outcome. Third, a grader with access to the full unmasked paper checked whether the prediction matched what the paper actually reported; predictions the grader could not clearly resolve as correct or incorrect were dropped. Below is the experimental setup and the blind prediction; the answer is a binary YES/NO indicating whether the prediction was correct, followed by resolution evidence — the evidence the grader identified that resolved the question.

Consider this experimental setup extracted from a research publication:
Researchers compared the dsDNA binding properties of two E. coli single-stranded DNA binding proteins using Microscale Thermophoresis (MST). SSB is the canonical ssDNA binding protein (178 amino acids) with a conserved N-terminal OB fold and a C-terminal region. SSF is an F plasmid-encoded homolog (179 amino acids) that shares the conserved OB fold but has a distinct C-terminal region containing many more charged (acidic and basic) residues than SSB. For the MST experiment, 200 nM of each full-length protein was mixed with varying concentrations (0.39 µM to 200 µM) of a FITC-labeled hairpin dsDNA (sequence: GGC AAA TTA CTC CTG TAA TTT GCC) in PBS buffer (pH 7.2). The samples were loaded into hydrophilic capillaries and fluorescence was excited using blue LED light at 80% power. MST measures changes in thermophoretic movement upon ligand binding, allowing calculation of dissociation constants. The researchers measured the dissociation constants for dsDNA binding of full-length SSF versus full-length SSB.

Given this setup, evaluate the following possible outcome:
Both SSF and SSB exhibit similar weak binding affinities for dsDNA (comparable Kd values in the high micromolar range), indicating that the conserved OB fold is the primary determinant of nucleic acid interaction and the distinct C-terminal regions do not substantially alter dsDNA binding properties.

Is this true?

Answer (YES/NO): NO